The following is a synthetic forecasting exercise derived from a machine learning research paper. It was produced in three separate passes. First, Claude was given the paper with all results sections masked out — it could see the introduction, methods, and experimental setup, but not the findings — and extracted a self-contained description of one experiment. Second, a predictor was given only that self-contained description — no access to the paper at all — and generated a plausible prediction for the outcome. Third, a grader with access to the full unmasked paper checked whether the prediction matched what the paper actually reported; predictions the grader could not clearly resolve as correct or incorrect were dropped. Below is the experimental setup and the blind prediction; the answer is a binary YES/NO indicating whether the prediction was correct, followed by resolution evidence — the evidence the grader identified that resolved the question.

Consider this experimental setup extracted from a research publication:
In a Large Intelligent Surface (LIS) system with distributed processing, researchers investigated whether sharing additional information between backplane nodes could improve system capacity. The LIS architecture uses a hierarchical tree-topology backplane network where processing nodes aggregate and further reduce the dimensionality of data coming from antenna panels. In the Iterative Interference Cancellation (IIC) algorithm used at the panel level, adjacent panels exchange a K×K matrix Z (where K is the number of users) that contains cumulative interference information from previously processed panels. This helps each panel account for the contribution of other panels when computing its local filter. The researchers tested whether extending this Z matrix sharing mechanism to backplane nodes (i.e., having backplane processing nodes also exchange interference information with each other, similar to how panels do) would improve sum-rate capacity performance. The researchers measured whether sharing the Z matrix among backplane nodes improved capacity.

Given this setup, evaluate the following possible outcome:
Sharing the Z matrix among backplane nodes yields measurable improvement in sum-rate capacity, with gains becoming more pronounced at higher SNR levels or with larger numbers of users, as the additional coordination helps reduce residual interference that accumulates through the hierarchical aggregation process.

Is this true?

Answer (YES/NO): NO